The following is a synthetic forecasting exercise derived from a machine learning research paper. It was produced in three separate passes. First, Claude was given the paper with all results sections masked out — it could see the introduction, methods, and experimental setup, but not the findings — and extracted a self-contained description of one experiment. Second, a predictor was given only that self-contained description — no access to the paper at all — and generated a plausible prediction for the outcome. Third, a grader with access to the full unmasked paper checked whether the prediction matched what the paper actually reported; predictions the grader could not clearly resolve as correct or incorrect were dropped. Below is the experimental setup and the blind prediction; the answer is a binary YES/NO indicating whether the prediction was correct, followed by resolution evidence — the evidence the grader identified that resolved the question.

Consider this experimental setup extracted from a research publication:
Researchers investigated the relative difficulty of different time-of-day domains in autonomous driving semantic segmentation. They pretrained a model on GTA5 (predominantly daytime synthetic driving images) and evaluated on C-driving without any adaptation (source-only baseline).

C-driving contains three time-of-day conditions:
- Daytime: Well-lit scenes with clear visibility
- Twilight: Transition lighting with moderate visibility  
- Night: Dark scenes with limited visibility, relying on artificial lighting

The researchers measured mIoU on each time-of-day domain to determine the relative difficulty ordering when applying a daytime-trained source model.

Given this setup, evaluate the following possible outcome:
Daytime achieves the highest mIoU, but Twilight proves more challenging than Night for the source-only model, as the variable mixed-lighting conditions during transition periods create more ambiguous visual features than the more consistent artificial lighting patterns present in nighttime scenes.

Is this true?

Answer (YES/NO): NO